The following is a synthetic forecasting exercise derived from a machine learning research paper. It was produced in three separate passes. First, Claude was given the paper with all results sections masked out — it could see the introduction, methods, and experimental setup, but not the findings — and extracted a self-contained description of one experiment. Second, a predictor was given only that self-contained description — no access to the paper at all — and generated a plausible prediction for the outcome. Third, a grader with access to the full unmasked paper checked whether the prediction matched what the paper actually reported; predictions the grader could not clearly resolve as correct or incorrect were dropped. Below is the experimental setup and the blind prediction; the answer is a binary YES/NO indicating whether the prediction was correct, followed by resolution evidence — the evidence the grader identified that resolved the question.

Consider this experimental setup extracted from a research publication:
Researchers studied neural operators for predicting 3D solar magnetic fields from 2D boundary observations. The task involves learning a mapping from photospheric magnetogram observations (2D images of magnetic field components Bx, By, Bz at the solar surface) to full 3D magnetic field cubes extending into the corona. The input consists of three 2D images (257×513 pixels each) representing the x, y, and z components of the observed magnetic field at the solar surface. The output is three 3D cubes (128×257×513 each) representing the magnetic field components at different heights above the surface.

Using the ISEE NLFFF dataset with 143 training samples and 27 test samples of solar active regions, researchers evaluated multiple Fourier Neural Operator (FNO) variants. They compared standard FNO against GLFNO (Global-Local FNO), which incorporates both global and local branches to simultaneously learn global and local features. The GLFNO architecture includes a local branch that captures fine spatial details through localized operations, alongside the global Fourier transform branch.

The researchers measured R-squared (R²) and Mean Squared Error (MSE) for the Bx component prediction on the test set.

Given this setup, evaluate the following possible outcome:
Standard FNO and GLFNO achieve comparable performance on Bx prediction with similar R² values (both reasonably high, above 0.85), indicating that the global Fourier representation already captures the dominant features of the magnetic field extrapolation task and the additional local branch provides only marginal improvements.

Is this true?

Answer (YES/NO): NO